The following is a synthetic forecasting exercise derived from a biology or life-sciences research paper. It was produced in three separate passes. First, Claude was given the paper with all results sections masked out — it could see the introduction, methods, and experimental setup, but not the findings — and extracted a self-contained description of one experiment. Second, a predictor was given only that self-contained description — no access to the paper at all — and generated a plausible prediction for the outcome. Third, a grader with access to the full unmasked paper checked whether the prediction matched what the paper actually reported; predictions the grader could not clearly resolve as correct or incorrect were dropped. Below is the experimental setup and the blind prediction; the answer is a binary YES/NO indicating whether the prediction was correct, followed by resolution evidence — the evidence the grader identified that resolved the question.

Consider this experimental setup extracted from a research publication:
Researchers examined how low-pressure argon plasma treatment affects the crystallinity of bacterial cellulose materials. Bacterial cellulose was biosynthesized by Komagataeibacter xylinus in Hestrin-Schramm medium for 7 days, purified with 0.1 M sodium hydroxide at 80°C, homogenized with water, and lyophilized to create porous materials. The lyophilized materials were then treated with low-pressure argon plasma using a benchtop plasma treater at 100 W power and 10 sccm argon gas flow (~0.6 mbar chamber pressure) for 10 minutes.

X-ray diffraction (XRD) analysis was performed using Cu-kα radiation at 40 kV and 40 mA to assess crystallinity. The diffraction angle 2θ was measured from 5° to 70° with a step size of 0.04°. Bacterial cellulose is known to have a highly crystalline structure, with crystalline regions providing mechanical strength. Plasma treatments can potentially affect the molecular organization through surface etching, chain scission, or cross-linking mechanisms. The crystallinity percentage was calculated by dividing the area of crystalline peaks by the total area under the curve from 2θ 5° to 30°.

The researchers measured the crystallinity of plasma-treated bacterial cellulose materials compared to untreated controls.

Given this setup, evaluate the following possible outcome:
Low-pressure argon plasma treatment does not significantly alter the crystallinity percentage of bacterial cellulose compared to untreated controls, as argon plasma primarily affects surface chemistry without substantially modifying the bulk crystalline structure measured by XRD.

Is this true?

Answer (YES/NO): NO